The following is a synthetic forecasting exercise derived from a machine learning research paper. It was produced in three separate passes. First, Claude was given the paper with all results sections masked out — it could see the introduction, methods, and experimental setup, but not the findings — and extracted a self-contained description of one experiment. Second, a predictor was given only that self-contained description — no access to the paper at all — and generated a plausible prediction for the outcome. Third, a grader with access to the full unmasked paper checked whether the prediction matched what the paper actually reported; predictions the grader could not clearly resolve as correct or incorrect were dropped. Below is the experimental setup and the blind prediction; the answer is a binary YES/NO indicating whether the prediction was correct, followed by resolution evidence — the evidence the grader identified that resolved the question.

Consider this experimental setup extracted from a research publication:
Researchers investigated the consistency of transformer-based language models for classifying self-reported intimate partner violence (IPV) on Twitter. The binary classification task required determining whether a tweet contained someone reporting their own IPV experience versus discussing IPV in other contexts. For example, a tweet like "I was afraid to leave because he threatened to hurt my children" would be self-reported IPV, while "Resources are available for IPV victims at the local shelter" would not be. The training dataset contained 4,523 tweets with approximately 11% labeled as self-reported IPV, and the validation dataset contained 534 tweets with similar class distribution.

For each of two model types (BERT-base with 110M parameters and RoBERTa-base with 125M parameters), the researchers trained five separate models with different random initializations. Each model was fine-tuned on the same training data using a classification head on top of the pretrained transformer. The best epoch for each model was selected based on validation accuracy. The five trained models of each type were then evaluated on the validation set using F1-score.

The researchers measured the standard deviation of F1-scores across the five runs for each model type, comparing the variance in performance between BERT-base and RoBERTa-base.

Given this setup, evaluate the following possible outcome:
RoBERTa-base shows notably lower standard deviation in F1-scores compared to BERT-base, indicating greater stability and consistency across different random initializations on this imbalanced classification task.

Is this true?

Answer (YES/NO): NO